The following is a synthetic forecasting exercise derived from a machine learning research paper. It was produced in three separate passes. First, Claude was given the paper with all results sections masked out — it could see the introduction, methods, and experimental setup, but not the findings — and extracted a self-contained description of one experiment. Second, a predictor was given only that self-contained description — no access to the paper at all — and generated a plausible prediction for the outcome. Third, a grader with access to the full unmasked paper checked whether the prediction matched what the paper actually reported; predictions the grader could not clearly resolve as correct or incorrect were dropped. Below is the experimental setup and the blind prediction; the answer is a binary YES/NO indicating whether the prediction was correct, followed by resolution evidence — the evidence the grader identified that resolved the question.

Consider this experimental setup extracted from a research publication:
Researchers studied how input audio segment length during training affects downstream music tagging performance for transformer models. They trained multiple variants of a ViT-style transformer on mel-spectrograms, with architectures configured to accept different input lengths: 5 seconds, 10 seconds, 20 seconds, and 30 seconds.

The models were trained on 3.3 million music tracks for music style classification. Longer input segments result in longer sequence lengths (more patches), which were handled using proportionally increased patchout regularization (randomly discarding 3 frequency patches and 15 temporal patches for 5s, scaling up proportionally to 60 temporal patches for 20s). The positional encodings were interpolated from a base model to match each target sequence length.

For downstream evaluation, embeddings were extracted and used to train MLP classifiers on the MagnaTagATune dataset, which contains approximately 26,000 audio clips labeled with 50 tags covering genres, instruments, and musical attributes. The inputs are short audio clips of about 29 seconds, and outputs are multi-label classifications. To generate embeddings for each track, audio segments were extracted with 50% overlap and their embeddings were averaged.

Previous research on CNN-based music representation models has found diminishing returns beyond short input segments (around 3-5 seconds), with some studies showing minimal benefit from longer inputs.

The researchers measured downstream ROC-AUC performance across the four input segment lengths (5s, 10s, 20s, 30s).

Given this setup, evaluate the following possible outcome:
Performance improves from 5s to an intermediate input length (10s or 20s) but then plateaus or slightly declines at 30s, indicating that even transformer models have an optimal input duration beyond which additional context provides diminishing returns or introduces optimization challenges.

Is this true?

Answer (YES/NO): NO